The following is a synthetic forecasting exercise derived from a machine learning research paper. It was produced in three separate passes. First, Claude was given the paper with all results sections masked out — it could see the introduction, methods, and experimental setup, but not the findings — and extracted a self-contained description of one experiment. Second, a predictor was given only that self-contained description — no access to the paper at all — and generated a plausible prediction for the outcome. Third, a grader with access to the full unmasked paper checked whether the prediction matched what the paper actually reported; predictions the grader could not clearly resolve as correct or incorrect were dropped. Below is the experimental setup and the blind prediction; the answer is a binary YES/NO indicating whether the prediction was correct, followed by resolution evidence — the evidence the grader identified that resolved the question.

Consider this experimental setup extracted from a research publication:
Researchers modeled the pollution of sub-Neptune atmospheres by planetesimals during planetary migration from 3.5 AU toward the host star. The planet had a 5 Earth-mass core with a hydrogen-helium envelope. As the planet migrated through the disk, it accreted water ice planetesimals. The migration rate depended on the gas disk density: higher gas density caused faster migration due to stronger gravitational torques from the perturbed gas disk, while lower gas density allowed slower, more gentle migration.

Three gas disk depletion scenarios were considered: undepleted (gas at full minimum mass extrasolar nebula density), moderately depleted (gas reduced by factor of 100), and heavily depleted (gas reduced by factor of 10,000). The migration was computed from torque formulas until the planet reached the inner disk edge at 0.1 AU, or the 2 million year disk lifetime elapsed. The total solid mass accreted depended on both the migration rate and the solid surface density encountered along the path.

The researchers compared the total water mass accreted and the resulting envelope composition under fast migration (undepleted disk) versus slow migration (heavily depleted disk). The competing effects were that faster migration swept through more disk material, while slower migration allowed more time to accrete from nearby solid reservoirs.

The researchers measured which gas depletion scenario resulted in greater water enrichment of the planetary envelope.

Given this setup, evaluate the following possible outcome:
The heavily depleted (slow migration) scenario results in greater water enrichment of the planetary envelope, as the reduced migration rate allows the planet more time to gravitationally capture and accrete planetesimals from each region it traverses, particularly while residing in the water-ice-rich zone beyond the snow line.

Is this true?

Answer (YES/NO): YES